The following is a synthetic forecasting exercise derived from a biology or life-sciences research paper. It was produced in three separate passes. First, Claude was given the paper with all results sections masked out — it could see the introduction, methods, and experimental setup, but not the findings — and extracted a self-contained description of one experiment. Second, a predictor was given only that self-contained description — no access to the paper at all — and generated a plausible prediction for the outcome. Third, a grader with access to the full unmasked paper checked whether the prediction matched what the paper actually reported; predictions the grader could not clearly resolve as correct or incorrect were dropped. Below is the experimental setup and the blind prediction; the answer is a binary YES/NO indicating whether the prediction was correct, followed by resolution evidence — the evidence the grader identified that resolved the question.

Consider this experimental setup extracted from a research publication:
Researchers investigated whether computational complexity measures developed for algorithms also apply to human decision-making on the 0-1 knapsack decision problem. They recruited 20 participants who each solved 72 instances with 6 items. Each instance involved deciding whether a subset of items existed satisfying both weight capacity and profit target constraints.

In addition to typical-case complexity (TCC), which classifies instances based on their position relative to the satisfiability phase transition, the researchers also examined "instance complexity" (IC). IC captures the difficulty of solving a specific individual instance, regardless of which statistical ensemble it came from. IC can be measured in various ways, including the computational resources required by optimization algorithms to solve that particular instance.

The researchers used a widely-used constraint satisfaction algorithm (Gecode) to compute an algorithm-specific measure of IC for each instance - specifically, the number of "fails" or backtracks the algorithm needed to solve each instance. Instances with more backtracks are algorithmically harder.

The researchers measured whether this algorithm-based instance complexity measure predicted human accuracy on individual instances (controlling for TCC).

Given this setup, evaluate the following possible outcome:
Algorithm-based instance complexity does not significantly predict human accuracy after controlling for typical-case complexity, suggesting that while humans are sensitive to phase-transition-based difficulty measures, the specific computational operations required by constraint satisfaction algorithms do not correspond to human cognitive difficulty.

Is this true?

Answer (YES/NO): NO